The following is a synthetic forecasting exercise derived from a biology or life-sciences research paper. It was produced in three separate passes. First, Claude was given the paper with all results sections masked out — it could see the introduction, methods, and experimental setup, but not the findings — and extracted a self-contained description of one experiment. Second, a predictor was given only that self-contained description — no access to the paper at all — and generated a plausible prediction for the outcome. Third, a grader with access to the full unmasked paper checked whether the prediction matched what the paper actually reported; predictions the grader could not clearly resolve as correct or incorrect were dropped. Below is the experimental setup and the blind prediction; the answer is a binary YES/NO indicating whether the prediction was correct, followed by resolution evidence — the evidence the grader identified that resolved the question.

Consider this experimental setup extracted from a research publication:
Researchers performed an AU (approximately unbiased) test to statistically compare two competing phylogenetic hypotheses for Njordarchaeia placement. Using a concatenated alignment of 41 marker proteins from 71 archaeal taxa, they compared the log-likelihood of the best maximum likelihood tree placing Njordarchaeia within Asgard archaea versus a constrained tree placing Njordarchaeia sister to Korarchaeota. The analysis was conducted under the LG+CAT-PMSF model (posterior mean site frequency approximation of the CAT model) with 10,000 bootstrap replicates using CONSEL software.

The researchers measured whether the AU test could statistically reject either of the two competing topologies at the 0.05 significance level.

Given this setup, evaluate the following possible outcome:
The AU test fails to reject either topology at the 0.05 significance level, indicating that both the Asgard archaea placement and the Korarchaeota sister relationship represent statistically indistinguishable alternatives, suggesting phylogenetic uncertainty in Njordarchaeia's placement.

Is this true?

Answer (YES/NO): NO